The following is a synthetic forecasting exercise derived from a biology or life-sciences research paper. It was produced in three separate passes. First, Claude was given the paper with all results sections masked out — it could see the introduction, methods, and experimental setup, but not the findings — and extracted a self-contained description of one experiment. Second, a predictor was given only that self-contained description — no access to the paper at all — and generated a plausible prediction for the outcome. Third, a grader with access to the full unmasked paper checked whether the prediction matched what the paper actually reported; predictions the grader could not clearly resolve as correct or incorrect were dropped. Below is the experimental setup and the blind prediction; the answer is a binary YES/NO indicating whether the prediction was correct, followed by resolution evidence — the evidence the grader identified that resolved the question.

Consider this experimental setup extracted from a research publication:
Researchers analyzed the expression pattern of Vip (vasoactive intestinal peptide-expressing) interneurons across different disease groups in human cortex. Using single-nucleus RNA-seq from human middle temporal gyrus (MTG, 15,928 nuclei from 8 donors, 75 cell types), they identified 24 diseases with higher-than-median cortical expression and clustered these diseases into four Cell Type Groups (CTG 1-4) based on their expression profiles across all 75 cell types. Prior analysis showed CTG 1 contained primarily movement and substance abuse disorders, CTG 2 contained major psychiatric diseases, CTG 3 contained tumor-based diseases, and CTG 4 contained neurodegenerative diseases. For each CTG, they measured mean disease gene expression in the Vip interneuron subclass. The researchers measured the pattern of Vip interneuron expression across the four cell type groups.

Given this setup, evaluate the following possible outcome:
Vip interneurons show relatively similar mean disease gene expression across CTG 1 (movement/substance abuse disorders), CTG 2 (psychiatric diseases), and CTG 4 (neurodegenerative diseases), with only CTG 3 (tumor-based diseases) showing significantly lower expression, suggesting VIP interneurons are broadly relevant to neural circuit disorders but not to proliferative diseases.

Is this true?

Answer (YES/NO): NO